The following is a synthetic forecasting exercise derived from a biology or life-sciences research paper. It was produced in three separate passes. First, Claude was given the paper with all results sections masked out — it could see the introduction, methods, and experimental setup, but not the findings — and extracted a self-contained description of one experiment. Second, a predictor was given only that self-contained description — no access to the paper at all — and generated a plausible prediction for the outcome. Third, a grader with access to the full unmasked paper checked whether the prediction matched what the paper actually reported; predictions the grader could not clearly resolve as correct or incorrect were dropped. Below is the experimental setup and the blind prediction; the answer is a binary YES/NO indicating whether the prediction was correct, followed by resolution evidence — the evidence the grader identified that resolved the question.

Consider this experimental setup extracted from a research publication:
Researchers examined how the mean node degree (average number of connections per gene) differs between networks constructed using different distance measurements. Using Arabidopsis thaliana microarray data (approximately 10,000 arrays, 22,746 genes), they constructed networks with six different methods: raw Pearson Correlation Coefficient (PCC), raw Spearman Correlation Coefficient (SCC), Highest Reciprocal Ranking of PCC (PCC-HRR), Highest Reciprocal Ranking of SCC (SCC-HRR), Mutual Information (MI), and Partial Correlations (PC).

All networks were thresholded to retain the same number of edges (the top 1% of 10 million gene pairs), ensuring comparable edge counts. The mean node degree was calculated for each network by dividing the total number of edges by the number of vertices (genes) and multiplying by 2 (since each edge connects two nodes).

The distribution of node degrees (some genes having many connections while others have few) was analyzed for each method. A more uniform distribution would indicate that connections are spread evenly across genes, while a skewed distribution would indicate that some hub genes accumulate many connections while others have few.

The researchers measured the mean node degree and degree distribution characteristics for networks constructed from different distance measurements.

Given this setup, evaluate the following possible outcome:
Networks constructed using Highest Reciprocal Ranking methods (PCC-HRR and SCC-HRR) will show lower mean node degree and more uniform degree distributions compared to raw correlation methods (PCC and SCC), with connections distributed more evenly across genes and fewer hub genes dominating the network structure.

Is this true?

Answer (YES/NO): YES